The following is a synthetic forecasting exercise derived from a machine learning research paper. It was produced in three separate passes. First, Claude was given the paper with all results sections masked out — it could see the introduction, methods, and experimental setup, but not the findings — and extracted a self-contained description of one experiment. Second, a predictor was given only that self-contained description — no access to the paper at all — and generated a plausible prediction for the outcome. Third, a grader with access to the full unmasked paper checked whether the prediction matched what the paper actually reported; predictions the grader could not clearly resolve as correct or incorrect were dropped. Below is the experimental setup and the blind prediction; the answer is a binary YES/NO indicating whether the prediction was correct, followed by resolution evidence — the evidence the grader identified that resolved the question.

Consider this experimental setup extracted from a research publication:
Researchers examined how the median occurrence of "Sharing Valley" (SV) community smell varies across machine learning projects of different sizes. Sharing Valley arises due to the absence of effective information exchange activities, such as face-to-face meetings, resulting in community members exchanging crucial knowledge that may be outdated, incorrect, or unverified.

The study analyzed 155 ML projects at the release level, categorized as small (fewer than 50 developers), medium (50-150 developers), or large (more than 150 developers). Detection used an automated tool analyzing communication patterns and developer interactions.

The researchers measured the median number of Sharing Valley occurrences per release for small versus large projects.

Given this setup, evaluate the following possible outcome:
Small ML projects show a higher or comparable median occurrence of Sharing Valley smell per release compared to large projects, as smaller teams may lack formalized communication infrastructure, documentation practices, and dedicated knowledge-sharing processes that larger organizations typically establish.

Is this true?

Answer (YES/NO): NO